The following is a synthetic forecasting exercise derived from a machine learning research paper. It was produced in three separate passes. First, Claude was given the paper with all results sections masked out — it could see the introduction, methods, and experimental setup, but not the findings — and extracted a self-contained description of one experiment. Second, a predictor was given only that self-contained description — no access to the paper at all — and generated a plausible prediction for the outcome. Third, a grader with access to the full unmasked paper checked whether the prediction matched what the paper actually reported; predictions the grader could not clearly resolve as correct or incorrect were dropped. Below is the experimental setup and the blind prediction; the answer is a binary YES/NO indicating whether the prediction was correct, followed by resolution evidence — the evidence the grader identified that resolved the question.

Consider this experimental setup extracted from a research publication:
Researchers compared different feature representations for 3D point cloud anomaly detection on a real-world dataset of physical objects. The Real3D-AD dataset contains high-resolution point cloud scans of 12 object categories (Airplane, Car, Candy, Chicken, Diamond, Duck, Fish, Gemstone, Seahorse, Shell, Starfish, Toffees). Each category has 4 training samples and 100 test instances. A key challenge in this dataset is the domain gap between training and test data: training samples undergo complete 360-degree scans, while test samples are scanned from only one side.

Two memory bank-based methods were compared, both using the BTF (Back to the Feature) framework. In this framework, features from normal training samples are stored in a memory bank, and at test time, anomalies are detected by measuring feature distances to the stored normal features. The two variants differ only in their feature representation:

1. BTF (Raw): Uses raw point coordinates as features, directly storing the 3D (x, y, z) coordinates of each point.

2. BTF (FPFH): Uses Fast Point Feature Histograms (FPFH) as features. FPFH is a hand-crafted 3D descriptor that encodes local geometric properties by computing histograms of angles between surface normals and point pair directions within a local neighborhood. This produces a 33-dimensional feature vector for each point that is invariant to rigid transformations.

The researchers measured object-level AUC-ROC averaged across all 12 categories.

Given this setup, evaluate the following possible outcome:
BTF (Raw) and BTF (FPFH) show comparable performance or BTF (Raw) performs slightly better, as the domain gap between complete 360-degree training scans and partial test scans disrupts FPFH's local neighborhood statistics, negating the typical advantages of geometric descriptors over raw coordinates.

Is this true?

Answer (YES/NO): YES